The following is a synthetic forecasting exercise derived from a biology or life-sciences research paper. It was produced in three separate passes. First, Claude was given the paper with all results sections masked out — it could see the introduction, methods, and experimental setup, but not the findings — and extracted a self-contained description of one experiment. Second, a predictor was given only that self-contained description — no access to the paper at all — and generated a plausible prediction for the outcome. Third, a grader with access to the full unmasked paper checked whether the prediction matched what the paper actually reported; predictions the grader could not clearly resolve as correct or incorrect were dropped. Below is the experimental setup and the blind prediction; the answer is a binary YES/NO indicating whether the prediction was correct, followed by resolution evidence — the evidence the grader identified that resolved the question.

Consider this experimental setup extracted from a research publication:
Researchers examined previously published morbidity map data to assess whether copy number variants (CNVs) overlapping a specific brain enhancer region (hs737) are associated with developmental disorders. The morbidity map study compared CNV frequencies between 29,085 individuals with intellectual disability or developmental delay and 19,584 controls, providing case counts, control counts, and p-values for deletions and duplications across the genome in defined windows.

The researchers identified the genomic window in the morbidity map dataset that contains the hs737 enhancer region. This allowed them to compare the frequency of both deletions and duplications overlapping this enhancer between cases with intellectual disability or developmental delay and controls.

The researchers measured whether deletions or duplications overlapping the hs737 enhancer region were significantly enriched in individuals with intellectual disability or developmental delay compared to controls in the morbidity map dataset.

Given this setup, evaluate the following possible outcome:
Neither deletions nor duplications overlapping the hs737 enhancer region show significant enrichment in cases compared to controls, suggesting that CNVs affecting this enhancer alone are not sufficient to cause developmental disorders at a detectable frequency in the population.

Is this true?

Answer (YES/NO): NO